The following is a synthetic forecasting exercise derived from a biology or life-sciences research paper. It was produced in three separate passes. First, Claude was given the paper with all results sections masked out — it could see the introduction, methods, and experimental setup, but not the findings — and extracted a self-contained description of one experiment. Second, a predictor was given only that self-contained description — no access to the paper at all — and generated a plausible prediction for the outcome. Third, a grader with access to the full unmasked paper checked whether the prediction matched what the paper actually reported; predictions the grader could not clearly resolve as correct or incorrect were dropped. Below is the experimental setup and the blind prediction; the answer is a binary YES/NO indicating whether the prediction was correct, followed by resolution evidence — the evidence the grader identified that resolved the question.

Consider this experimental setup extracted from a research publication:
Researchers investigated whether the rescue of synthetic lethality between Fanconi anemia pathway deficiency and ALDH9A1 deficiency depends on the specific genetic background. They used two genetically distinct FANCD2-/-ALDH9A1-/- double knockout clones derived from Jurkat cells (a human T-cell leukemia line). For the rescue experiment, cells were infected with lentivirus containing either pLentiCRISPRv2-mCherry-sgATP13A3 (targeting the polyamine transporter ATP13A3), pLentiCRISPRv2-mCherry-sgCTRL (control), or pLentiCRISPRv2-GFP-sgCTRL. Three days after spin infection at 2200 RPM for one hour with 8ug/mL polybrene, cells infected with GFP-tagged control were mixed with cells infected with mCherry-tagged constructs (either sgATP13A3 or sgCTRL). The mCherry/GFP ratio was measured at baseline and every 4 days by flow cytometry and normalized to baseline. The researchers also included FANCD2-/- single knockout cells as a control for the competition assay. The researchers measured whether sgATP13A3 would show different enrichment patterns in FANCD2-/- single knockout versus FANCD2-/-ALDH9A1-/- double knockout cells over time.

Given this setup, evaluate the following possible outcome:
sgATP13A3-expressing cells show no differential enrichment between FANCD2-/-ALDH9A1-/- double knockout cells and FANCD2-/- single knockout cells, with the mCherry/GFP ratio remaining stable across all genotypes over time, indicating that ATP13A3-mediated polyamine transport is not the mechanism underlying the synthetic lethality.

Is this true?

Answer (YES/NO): NO